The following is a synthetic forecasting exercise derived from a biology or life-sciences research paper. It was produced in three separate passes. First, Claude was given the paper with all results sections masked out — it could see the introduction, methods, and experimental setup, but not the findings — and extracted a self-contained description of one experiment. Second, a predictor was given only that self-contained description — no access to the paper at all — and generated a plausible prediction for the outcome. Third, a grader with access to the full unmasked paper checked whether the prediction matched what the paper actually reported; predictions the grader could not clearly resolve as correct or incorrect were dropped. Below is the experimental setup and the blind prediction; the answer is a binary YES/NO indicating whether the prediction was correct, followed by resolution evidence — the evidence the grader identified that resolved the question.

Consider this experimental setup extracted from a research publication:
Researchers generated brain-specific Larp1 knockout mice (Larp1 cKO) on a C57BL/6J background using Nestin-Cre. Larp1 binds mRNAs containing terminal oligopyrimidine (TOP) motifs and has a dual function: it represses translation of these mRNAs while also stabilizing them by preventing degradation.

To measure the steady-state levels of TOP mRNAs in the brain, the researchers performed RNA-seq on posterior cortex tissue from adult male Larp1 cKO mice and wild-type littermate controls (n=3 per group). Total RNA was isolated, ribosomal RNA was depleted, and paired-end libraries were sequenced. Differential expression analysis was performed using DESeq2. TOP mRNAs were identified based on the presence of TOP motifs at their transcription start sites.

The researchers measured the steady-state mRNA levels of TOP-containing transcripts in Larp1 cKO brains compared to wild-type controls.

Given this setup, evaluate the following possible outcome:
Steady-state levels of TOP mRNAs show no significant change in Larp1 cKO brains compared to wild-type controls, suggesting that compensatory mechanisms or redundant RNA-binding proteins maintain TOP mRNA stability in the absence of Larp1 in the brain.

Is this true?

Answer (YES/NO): NO